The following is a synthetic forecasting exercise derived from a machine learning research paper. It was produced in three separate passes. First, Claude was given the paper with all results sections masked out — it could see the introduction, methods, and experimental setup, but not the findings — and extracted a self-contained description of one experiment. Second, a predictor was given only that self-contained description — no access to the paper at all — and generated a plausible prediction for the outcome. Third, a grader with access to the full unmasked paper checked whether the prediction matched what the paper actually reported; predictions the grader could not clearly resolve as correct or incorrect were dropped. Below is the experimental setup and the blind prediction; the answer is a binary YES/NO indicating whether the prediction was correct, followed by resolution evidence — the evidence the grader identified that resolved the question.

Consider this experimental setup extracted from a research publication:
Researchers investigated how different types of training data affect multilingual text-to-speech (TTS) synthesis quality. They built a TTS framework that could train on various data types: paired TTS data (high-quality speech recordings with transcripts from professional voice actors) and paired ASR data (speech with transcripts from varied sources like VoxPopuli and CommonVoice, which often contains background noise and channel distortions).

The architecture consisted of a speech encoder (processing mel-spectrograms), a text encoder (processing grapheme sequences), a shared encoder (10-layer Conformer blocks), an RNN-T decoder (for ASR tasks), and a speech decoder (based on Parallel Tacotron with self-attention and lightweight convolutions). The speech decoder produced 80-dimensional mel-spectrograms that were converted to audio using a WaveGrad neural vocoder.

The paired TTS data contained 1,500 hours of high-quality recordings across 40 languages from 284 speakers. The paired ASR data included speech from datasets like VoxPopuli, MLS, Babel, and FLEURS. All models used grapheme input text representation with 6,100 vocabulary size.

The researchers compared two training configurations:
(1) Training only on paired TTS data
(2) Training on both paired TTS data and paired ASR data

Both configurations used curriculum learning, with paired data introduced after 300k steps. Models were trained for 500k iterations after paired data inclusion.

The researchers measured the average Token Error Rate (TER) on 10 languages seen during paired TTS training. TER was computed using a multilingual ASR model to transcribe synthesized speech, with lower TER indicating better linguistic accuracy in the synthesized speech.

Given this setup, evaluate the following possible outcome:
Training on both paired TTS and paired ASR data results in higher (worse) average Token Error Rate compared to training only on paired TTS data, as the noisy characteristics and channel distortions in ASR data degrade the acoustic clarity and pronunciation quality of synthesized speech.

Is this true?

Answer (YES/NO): NO